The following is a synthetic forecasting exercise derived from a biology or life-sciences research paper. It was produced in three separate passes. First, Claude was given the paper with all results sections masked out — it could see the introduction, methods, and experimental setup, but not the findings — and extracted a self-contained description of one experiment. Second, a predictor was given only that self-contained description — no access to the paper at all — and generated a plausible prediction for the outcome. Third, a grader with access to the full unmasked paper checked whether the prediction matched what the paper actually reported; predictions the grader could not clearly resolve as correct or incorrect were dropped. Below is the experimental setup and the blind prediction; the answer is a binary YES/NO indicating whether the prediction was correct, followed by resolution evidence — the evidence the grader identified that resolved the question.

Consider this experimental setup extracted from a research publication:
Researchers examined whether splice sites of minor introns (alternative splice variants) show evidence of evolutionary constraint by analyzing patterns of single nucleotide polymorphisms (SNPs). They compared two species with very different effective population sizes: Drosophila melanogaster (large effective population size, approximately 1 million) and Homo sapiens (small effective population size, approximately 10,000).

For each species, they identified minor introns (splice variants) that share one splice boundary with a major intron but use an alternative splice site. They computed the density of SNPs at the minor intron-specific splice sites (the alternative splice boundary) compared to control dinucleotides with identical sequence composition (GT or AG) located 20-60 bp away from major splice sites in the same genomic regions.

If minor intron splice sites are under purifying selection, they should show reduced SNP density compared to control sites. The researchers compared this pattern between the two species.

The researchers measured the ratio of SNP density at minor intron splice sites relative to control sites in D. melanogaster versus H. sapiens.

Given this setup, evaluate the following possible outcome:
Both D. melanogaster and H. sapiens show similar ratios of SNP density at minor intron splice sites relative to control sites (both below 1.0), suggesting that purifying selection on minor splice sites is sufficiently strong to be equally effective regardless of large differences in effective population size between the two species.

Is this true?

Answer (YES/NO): NO